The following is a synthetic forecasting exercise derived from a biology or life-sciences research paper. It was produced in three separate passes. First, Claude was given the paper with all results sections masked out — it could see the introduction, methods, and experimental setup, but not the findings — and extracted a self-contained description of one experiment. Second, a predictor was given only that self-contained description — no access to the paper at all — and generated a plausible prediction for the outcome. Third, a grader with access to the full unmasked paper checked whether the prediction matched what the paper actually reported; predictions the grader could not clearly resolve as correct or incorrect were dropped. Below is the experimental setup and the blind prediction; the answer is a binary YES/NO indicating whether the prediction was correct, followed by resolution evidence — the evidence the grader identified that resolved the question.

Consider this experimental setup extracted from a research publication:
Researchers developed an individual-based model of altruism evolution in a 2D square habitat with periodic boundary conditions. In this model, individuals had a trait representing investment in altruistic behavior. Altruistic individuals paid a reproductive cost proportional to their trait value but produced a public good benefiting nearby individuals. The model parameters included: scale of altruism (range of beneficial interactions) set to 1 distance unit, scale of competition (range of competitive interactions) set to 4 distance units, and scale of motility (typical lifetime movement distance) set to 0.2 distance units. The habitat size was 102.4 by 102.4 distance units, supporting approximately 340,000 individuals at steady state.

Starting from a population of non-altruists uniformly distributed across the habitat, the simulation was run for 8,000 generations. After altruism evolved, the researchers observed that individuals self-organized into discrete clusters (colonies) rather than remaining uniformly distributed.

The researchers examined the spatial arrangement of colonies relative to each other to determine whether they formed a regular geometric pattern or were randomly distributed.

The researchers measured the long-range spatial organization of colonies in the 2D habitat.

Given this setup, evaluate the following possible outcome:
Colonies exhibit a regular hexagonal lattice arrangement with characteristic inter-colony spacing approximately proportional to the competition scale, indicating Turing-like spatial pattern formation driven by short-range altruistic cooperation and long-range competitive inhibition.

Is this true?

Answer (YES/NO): YES